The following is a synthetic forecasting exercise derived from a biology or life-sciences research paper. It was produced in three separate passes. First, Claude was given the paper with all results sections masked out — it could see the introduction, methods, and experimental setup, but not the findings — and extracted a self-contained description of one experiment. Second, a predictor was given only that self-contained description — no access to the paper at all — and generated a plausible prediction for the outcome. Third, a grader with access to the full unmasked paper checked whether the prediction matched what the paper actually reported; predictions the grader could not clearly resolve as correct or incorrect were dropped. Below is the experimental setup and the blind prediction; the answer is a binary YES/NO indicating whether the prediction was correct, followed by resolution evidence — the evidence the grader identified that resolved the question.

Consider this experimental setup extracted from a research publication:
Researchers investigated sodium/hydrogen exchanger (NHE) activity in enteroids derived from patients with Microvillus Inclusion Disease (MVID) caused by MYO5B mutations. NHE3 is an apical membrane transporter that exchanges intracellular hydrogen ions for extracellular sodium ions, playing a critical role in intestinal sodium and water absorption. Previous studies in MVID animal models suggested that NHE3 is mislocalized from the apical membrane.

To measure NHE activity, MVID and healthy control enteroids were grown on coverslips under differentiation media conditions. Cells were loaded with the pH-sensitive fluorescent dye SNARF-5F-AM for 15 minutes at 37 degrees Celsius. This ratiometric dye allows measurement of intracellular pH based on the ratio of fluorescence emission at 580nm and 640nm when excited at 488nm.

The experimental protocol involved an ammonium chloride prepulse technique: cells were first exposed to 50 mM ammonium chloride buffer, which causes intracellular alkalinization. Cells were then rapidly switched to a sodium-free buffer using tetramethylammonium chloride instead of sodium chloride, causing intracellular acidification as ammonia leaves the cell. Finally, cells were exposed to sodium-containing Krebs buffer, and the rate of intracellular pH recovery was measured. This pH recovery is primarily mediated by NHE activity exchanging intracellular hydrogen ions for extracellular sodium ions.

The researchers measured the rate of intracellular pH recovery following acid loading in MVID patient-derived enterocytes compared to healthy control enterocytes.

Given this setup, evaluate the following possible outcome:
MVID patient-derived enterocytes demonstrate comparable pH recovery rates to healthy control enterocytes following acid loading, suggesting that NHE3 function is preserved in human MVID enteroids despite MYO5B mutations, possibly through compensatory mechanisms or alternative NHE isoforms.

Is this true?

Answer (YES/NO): NO